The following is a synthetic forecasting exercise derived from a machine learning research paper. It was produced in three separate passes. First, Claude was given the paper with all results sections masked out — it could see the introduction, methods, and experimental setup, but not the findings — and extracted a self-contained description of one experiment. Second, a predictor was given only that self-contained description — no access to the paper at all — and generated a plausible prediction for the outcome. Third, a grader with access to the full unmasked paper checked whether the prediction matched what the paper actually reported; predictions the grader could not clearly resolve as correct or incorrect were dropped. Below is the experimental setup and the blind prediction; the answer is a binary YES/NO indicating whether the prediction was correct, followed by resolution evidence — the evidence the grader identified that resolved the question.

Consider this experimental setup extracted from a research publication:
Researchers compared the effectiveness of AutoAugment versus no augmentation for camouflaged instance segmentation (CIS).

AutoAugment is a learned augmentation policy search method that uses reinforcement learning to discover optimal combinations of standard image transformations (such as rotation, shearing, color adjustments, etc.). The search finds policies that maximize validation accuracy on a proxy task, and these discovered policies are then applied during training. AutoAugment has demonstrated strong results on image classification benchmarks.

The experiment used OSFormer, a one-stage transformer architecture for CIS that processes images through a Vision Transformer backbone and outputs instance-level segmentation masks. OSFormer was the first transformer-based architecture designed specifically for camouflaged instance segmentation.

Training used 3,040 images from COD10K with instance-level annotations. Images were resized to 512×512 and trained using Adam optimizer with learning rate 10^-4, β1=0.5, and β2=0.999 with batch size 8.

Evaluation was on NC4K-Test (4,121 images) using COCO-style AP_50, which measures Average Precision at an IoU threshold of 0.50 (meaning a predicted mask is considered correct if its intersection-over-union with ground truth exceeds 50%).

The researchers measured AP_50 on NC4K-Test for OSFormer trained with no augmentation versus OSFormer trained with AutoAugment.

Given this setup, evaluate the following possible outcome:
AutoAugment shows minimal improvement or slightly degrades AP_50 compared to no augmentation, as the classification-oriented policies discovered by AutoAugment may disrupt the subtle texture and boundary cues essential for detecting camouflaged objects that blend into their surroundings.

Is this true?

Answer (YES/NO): YES